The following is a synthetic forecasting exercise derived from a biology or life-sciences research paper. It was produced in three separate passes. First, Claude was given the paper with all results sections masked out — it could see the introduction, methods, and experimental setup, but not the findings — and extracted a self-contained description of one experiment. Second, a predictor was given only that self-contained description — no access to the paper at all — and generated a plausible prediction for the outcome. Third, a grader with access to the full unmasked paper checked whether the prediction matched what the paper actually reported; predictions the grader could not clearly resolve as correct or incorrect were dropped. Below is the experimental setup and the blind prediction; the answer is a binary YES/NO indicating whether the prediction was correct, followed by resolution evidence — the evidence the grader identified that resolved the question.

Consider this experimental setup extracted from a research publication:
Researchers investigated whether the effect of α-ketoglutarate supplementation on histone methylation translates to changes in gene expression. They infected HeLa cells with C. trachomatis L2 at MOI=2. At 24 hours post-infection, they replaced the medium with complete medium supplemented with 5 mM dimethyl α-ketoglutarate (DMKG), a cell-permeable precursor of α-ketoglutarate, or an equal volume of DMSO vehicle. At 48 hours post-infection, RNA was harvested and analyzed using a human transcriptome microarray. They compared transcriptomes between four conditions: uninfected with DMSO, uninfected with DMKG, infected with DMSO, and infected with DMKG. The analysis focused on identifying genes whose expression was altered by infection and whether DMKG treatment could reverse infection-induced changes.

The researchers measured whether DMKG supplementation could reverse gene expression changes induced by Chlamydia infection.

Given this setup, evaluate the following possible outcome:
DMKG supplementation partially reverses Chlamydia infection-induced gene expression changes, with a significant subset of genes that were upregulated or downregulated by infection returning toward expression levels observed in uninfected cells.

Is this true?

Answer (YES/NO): YES